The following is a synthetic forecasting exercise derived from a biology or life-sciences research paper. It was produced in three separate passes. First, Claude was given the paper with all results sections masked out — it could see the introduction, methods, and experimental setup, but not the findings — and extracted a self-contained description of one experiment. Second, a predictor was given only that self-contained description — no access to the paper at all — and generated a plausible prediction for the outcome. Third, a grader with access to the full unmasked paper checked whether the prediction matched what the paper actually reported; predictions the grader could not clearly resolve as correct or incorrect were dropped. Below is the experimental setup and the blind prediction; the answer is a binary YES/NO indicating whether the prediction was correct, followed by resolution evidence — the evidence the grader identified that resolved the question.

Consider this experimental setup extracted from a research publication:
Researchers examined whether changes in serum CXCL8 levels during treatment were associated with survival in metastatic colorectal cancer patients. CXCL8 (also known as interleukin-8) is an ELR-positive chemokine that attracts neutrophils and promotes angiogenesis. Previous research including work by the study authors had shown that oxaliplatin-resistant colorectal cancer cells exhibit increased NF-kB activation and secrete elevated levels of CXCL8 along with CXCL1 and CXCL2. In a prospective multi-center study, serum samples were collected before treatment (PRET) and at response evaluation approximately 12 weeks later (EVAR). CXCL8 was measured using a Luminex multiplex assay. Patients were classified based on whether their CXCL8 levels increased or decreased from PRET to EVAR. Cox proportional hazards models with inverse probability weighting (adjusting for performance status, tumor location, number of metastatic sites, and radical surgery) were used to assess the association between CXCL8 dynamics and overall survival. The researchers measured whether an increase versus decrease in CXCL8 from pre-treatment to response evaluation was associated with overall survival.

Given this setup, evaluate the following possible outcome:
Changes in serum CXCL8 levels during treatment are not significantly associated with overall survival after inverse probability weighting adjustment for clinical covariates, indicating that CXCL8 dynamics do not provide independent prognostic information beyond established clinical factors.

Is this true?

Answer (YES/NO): YES